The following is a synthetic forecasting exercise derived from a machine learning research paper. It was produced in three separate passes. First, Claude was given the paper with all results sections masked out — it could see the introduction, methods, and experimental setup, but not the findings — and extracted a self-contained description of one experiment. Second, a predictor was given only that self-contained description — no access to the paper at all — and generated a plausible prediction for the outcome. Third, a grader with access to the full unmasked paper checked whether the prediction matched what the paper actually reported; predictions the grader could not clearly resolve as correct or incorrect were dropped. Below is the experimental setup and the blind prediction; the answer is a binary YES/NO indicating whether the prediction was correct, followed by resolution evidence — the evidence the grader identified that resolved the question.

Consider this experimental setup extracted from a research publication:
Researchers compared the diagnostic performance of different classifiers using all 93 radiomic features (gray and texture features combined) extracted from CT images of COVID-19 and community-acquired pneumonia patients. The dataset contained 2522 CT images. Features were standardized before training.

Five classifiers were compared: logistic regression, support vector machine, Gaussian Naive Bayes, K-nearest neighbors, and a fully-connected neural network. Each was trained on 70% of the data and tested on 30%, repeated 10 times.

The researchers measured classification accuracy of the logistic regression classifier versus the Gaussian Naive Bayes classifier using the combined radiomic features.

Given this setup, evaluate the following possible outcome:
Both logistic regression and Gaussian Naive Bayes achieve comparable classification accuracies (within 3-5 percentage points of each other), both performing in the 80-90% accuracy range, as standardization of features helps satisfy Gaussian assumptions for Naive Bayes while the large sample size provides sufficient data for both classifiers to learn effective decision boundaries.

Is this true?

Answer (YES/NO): NO